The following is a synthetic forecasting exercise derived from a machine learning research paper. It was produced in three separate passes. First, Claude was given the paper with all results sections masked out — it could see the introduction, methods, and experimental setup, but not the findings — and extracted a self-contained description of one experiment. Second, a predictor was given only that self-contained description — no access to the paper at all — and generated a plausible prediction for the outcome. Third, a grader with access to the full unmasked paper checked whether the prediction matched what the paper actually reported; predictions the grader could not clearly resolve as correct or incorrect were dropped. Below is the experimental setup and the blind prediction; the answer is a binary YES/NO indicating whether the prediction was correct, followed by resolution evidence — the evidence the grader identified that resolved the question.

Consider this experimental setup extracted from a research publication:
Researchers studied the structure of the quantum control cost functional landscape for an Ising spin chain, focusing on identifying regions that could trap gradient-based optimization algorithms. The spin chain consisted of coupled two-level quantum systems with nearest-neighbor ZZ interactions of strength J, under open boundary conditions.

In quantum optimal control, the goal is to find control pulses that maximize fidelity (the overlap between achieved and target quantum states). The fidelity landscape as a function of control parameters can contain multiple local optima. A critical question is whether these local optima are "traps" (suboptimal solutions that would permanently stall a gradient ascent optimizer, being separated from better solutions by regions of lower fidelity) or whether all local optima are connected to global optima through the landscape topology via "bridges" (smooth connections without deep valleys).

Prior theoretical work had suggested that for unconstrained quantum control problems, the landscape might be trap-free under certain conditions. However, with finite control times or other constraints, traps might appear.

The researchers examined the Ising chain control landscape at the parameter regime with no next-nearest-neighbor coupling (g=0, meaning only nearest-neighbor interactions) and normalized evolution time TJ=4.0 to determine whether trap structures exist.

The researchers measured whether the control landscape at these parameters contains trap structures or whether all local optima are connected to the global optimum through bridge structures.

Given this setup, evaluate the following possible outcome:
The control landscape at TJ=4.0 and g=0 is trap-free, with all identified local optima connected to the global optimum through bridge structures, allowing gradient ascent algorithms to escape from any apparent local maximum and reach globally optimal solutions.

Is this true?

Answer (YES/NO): NO